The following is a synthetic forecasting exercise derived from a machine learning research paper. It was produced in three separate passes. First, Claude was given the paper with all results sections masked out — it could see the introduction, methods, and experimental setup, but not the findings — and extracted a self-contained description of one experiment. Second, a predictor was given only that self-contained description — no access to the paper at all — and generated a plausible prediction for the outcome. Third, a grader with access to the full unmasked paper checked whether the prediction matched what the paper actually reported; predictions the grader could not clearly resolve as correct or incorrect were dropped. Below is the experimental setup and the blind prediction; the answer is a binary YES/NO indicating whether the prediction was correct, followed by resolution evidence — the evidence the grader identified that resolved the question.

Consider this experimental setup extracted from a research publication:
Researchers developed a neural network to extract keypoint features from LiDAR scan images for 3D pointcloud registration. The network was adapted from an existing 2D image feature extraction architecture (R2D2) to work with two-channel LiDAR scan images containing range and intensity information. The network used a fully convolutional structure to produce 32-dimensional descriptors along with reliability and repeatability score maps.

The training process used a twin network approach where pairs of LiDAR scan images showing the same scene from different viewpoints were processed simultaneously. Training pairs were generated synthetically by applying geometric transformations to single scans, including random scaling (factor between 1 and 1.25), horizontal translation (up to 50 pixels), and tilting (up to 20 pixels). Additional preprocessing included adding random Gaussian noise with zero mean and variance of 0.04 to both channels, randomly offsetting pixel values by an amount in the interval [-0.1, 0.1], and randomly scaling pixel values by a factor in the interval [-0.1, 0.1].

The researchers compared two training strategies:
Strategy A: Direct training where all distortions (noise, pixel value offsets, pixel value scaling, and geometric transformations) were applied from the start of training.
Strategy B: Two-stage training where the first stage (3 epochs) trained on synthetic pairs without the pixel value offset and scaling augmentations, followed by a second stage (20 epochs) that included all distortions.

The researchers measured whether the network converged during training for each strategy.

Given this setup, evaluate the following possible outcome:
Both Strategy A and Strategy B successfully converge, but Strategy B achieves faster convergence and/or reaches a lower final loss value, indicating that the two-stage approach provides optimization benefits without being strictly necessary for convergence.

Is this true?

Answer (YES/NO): NO